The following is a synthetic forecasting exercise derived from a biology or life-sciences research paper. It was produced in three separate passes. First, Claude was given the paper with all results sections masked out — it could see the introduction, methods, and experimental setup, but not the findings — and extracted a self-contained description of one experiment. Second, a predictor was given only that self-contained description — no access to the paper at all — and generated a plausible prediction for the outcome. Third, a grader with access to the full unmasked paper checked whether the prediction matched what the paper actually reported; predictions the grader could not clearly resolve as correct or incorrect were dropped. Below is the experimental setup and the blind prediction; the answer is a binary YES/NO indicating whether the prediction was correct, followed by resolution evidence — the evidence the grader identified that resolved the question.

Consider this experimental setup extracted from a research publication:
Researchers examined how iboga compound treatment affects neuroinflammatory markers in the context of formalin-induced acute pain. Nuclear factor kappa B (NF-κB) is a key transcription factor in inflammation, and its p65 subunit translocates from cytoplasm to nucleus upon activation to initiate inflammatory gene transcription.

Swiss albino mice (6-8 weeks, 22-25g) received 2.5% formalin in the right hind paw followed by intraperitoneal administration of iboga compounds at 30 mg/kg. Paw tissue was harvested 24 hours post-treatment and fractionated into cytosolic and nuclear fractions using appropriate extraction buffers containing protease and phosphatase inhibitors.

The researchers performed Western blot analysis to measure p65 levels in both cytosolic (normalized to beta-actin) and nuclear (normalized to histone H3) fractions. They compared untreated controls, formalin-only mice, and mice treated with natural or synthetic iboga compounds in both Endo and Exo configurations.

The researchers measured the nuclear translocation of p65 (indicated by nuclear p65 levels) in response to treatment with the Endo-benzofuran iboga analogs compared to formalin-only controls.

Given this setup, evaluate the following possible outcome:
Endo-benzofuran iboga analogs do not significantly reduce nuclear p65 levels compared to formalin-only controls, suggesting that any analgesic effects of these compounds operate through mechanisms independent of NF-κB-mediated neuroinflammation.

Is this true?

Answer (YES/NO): NO